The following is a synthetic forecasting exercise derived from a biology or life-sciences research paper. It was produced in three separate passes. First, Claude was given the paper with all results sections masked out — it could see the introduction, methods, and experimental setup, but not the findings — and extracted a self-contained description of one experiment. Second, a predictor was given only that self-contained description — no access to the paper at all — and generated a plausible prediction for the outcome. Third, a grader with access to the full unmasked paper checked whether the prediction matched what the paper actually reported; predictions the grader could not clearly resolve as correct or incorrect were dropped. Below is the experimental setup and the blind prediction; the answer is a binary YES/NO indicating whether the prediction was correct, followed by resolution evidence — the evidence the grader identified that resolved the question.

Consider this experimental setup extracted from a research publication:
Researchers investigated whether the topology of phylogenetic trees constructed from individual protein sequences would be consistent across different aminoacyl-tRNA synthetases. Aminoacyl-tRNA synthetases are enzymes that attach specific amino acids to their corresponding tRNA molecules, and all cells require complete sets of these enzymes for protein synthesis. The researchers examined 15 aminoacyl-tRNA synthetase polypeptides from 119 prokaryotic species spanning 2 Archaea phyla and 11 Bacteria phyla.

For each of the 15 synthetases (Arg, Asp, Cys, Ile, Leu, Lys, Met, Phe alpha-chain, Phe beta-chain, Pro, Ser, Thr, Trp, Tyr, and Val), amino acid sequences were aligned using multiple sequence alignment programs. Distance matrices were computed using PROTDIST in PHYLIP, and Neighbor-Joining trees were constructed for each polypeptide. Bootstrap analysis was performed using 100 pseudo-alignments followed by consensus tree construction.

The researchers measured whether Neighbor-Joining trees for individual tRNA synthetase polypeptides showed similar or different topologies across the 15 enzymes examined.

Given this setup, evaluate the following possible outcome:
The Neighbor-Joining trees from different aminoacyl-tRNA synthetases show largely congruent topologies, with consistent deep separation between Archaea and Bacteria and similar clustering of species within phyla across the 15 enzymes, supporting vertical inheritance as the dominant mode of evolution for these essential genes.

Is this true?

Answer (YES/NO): NO